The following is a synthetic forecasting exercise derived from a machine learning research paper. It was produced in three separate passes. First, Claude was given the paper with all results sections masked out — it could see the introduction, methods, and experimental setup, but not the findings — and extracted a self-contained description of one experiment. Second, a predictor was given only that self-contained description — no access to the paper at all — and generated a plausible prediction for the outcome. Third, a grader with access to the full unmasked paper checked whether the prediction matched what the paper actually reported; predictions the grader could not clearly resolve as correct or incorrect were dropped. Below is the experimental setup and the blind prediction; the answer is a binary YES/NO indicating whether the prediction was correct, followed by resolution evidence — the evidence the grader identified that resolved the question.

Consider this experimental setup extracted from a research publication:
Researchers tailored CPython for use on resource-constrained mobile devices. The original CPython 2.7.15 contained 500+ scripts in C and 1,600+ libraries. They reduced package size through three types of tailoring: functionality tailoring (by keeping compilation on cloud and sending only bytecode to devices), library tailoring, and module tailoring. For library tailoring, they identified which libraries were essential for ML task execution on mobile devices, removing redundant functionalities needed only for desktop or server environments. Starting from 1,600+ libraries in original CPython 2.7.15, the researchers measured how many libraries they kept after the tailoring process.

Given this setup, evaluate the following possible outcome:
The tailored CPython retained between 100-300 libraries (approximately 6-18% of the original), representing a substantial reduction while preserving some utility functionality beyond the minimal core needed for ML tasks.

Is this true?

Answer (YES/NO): NO